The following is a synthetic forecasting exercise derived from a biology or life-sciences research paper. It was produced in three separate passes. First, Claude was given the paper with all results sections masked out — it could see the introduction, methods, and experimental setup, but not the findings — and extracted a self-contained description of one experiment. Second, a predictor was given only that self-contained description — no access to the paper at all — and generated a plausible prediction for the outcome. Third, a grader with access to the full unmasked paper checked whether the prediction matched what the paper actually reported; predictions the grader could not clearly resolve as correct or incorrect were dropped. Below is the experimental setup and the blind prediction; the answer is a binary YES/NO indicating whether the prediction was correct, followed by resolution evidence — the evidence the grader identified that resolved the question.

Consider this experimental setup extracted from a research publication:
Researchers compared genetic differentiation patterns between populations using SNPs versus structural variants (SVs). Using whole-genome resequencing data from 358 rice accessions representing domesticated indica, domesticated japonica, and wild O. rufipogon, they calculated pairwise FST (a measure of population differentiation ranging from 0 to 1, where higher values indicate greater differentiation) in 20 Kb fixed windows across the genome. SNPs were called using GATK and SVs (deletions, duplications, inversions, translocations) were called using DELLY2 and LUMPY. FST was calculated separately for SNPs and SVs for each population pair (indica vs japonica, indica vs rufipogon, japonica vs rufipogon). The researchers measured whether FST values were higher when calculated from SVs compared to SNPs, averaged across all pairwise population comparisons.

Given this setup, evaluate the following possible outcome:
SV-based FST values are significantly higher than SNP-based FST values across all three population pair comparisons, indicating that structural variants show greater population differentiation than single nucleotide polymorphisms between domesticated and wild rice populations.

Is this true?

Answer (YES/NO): NO